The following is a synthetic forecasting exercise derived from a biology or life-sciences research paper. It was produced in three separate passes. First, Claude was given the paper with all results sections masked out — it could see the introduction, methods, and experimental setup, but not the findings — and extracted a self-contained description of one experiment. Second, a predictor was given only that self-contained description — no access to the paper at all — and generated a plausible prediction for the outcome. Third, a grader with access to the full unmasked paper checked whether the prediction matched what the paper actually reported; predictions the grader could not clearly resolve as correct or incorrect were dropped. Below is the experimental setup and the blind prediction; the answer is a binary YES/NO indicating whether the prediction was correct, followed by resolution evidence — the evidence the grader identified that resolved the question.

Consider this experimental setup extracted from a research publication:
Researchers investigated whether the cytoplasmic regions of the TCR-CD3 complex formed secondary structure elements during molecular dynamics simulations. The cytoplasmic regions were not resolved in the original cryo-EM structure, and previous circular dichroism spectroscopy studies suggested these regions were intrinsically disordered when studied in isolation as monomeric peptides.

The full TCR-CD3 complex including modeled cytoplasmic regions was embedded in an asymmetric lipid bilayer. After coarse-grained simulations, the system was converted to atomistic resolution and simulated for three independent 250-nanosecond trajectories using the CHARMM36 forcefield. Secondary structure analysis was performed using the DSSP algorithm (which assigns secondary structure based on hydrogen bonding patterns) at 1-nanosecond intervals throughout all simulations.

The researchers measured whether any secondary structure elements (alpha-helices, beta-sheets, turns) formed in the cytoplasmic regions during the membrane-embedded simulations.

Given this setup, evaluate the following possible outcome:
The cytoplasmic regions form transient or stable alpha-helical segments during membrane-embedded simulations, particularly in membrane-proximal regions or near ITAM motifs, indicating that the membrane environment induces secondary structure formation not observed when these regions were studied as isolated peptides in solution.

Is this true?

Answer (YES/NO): YES